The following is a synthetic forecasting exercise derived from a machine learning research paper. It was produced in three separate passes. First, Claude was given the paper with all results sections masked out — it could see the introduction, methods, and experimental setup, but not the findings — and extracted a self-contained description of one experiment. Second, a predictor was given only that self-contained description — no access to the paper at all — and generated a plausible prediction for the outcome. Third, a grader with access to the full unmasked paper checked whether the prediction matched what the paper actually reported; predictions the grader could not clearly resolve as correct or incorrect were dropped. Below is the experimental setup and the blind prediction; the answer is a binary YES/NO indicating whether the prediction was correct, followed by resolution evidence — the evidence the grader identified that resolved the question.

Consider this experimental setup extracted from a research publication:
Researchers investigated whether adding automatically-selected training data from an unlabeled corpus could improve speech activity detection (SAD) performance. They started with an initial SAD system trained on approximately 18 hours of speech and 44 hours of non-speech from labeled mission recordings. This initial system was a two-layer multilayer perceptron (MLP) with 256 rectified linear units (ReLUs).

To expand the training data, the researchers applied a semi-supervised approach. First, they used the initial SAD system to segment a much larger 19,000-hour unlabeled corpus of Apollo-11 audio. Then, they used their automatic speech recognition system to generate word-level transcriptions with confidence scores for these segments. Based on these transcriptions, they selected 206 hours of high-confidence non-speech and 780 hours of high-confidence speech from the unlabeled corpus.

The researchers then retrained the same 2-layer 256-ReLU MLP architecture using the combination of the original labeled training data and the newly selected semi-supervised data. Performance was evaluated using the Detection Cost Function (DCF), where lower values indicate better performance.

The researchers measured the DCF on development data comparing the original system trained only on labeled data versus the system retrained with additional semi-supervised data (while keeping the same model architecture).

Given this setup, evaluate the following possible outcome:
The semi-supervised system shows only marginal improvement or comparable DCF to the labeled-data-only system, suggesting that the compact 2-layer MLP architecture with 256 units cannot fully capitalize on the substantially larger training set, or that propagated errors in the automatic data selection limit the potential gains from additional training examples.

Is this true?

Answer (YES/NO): YES